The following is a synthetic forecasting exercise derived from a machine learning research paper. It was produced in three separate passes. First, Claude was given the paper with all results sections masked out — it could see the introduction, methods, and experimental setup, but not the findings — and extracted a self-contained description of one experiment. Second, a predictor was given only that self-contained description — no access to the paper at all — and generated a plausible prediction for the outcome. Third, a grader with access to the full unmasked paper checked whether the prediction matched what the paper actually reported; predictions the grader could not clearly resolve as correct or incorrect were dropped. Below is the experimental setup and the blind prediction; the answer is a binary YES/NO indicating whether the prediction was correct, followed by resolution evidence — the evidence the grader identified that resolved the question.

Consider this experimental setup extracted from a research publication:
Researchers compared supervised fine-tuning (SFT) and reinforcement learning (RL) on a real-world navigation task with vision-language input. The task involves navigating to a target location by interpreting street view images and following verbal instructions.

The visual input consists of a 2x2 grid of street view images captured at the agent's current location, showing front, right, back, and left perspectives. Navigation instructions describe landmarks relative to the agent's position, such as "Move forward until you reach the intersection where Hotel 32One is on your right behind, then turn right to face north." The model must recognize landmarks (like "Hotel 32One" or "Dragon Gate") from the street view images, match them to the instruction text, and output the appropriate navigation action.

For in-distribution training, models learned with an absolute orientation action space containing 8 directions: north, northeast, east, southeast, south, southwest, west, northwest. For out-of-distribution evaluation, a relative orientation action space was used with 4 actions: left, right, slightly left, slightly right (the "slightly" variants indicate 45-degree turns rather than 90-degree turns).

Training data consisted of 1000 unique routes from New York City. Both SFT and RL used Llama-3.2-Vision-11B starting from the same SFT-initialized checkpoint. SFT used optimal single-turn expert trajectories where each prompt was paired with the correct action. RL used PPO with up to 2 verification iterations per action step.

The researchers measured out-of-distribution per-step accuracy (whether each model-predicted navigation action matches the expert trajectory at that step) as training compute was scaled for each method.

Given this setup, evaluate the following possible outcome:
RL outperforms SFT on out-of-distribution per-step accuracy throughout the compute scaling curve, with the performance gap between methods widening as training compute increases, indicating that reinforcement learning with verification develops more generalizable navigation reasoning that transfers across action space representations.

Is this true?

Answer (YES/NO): YES